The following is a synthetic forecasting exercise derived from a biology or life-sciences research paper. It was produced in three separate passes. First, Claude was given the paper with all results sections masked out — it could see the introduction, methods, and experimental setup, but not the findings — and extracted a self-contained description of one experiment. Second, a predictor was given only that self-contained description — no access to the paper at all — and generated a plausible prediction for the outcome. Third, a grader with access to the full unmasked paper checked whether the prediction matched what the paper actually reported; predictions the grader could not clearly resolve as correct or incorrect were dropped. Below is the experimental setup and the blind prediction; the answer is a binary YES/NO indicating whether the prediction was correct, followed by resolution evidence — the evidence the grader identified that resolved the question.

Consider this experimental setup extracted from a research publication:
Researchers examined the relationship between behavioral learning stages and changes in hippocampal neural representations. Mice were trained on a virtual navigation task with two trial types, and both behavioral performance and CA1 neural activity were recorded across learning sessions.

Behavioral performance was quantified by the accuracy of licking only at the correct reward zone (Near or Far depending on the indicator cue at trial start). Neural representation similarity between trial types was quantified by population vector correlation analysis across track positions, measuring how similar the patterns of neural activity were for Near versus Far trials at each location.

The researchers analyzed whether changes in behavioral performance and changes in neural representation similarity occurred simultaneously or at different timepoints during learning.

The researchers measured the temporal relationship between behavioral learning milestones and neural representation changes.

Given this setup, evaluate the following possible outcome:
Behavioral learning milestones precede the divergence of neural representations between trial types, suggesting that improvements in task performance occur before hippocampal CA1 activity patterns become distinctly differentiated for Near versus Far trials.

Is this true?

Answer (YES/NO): NO